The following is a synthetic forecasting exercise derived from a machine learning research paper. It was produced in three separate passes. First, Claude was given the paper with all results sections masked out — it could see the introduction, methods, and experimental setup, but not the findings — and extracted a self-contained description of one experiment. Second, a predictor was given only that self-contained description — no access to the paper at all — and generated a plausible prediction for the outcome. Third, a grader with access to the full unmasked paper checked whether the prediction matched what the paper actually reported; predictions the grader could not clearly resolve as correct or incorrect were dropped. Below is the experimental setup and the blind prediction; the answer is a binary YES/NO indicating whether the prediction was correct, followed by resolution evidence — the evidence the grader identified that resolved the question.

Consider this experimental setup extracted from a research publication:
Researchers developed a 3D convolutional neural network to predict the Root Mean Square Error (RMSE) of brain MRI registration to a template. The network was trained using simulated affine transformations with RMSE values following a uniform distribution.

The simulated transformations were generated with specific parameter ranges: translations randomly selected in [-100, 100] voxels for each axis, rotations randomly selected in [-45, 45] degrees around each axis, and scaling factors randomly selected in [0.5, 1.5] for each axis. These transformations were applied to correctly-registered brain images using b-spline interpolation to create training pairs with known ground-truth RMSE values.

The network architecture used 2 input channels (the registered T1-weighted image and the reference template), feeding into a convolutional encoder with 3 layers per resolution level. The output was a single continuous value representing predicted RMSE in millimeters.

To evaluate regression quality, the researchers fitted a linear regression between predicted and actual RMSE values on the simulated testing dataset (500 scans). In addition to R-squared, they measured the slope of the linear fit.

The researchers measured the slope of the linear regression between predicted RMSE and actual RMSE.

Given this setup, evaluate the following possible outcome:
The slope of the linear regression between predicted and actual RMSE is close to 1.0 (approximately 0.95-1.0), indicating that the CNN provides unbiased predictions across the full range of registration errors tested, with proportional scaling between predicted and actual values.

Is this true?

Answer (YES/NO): YES